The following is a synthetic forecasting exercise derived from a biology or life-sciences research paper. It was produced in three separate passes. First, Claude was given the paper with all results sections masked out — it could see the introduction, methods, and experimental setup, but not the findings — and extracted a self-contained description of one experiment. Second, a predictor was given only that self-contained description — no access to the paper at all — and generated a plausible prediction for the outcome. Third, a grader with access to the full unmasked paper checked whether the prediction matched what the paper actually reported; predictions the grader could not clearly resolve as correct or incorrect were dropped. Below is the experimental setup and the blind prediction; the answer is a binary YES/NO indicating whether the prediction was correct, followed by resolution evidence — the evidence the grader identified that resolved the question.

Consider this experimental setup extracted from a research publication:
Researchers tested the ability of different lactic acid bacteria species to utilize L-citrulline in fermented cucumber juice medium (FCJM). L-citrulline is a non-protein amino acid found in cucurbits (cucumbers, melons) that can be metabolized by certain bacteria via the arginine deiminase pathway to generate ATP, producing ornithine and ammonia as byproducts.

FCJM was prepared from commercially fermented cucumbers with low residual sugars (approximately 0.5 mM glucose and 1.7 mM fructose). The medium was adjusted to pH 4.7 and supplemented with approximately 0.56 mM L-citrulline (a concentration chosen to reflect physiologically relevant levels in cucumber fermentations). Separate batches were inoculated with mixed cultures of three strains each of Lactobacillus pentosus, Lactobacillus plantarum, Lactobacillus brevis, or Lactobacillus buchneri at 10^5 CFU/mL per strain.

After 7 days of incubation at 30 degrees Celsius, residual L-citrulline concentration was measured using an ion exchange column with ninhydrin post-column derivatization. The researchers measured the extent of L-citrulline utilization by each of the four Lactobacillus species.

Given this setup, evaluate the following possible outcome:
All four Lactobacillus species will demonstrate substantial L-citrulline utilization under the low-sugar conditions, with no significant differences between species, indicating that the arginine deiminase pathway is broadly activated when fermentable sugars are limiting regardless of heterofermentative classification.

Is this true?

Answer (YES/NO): NO